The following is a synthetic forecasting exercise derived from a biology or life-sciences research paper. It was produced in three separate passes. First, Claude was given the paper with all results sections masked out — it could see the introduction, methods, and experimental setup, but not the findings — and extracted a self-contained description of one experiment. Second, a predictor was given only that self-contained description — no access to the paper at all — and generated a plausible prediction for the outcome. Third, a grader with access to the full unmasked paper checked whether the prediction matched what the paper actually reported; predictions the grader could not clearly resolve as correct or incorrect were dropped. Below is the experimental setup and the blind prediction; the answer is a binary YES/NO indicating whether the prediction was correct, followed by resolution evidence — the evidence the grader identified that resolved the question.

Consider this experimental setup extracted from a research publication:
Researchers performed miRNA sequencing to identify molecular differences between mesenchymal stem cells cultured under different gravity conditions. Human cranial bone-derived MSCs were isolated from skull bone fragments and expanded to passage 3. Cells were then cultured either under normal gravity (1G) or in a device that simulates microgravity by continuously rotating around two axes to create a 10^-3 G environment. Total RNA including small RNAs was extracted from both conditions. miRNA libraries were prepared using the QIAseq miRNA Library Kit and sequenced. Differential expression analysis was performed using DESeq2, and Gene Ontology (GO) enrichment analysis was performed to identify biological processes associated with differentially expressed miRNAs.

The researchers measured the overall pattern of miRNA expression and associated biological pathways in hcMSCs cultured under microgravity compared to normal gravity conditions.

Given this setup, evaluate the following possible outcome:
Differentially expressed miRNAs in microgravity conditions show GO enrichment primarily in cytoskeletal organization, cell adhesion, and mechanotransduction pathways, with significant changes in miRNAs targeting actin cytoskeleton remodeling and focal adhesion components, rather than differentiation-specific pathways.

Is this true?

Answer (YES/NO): NO